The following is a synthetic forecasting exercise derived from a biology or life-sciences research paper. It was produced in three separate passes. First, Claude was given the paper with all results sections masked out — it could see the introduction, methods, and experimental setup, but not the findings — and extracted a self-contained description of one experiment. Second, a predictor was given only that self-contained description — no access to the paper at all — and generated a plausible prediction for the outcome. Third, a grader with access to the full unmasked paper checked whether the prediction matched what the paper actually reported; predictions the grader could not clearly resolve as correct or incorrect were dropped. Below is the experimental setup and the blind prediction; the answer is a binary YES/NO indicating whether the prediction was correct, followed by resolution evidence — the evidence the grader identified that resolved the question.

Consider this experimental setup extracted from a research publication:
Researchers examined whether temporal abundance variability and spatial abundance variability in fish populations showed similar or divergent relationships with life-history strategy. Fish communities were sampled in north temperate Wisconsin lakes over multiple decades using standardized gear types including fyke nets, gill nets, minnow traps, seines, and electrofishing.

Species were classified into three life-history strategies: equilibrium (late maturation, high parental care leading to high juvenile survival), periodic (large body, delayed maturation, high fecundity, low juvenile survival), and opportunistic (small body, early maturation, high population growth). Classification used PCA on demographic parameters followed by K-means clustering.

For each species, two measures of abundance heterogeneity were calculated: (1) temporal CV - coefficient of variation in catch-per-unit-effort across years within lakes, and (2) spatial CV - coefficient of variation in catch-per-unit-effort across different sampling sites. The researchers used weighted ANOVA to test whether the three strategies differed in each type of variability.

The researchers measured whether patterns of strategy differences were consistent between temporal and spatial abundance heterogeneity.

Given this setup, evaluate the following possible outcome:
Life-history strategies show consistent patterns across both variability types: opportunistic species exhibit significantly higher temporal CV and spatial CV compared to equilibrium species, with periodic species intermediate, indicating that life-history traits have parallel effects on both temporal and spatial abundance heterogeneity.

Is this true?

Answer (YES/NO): NO